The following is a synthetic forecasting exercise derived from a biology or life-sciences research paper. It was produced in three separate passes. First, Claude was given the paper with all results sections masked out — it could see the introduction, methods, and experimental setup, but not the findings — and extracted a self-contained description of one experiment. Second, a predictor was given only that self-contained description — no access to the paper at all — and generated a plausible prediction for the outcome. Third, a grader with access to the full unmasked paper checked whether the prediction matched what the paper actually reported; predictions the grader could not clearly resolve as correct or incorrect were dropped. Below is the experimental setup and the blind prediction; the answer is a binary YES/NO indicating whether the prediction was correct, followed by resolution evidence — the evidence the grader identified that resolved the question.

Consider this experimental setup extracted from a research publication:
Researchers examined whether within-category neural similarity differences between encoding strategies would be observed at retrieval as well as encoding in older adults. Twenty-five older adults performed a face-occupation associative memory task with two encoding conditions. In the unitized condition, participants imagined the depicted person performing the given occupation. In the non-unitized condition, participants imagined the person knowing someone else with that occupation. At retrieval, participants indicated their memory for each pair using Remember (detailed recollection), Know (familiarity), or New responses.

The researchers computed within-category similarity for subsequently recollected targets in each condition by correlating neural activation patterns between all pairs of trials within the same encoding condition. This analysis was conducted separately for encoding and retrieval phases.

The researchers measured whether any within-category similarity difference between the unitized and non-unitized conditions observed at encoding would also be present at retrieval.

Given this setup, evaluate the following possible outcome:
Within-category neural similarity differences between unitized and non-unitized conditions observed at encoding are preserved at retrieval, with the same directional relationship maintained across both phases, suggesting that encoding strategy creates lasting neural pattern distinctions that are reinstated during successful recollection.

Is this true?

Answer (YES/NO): NO